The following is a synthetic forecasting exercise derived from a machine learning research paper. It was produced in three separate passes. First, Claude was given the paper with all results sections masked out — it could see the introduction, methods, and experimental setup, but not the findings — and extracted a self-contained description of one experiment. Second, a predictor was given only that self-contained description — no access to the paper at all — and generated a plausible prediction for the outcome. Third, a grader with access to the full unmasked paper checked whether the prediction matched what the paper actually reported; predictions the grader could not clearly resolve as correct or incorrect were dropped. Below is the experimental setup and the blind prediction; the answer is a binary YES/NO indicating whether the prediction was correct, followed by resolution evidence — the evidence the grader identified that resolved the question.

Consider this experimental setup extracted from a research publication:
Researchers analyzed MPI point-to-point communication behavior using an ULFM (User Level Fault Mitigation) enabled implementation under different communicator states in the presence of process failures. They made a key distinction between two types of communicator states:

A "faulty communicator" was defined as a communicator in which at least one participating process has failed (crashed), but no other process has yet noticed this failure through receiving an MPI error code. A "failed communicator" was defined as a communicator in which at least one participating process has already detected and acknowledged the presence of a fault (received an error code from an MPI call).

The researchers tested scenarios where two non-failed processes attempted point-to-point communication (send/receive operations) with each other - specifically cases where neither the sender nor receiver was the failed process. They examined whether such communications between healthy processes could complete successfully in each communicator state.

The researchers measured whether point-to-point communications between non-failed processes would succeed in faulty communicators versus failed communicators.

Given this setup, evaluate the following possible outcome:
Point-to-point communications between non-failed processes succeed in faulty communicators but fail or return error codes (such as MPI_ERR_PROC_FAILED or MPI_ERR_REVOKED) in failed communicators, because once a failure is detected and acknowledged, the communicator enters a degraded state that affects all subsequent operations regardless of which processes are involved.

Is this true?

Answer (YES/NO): YES